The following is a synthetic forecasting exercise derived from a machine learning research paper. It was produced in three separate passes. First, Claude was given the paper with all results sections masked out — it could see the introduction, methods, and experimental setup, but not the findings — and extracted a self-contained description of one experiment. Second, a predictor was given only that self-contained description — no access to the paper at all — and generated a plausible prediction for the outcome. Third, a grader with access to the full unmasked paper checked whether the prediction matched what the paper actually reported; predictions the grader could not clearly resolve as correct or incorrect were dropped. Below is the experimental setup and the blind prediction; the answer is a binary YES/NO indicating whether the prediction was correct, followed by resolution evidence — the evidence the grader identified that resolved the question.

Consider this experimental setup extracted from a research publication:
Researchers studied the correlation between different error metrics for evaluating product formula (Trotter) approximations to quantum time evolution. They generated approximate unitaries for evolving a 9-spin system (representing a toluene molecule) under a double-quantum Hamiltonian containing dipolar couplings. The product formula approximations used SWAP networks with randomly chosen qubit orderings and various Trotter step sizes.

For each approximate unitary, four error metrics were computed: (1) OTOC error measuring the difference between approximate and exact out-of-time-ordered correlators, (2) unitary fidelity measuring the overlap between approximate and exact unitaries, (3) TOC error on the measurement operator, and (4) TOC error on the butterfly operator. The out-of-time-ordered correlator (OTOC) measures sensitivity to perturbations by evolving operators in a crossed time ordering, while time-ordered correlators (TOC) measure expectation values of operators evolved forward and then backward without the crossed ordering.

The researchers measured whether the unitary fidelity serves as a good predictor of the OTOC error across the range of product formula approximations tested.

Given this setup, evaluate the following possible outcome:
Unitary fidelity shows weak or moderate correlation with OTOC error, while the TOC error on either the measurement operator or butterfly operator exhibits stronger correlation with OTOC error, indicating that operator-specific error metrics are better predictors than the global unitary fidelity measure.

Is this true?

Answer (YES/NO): NO